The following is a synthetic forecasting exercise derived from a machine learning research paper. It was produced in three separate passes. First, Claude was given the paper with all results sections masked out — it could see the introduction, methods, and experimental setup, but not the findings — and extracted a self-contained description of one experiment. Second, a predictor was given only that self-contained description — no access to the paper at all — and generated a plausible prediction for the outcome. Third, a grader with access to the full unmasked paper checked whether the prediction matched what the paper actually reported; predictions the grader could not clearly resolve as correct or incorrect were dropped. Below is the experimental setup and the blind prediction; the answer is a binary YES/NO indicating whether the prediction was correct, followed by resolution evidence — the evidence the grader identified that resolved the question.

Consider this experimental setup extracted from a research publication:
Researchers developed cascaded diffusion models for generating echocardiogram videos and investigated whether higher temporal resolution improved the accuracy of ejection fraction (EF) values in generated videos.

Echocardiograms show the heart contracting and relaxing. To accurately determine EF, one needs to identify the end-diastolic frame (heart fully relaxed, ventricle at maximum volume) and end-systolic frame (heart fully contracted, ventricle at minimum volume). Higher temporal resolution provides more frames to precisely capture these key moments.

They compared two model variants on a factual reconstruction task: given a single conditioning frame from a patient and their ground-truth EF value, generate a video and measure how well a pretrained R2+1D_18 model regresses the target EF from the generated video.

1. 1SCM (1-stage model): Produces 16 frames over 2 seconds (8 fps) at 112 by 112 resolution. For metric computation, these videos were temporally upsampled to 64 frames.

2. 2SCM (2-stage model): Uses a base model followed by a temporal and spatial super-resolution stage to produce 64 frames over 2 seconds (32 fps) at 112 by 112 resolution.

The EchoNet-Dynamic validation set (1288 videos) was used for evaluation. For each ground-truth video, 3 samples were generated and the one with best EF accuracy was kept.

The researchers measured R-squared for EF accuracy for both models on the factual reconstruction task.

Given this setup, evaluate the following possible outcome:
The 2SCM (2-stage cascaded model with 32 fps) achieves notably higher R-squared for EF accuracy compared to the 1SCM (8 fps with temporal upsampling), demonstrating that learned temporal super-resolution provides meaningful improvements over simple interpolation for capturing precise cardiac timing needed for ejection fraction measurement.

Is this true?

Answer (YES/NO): YES